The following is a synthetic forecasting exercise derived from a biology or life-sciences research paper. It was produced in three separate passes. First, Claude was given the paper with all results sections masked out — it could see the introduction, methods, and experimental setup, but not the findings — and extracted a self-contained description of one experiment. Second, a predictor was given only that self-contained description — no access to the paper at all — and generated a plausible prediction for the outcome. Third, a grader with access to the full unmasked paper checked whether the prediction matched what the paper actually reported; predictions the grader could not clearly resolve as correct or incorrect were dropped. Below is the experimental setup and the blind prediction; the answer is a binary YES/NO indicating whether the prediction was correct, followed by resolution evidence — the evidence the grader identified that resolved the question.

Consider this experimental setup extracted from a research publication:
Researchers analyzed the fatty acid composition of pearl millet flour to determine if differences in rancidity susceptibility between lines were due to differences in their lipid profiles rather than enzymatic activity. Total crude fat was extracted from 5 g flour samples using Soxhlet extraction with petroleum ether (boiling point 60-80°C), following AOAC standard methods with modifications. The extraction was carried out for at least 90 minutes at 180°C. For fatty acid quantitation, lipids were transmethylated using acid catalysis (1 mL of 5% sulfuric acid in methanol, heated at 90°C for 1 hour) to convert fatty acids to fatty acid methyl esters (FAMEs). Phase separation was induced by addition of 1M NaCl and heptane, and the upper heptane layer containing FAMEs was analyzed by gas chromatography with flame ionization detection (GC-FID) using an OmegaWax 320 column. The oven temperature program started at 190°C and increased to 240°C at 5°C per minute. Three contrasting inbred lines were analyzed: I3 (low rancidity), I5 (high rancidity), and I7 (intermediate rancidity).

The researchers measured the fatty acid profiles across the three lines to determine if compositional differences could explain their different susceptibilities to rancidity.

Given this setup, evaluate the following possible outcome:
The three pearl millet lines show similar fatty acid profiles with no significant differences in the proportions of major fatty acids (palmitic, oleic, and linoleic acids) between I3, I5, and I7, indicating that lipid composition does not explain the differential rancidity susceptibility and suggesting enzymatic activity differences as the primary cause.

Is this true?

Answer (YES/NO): YES